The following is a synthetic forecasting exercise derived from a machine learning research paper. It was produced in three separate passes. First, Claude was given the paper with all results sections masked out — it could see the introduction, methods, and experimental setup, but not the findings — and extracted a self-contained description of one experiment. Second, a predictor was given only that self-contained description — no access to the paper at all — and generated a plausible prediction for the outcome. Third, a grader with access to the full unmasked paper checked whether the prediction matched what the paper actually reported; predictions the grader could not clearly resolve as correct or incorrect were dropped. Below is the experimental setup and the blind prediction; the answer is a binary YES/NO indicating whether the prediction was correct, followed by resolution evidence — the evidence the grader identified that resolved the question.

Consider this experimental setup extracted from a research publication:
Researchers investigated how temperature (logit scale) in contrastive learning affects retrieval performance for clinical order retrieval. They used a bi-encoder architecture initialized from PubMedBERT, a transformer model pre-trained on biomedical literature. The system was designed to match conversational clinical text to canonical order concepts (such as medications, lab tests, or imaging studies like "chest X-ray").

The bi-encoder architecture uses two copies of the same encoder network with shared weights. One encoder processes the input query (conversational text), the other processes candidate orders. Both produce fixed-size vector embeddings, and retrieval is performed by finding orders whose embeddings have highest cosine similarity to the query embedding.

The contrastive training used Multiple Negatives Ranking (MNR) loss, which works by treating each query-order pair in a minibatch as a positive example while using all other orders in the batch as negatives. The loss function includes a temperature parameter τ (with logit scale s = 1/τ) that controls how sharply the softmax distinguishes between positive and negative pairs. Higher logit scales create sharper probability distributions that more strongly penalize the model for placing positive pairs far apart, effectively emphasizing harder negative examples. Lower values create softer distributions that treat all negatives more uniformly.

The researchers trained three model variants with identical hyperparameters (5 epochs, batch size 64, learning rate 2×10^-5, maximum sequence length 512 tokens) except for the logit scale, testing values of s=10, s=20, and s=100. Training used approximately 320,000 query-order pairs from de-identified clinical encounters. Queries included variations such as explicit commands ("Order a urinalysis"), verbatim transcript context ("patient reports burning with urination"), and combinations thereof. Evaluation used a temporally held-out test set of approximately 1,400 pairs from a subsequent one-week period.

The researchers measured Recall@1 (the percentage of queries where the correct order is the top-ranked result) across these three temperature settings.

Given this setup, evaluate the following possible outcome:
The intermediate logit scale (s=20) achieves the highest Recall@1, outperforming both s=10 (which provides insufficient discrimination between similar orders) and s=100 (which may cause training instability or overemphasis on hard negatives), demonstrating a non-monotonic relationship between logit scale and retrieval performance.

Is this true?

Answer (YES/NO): NO